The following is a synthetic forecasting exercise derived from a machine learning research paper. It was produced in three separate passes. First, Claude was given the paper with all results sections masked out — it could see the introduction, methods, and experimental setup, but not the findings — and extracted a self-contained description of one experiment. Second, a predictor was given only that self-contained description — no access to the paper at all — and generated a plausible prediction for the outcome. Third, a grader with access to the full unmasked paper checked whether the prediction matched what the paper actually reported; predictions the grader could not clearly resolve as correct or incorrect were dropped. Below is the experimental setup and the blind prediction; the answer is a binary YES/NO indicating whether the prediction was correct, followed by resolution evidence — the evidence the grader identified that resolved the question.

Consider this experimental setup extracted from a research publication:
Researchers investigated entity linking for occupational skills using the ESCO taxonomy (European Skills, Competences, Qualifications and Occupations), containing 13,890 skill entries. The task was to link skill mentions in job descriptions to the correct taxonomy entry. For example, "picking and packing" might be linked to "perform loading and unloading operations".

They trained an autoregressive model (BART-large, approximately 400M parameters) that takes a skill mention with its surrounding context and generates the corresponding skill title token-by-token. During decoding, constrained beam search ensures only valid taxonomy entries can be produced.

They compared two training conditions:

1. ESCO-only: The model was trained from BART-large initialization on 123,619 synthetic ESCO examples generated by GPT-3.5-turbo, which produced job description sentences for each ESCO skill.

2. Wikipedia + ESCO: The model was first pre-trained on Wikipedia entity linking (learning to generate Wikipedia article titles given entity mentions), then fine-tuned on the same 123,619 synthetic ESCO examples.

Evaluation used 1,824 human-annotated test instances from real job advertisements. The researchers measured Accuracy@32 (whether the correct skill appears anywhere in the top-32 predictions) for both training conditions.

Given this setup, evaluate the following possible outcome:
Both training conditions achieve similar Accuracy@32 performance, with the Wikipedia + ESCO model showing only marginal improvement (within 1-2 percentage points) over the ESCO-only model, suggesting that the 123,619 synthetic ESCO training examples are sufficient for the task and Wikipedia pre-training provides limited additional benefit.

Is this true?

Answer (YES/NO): NO